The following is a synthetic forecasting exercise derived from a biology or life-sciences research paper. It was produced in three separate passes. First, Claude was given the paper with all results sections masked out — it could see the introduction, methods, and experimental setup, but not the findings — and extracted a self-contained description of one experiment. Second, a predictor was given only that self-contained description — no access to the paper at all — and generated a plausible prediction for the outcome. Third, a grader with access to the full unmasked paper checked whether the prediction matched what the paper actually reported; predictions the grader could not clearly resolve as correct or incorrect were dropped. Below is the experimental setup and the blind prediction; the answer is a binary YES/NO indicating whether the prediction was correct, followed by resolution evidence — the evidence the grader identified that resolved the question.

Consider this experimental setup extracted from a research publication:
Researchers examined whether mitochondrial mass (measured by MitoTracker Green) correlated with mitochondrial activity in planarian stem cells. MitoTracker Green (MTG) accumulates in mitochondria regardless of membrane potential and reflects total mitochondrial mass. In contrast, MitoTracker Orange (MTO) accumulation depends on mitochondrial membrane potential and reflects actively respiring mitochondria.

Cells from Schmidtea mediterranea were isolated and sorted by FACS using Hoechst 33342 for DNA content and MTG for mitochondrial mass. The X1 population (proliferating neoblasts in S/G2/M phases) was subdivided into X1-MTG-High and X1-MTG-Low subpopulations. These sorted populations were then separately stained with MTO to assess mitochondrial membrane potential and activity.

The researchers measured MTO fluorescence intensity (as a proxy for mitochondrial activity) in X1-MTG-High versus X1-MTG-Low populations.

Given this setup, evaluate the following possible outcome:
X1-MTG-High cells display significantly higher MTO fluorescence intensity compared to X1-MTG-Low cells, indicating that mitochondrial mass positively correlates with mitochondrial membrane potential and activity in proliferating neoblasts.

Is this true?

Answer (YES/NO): YES